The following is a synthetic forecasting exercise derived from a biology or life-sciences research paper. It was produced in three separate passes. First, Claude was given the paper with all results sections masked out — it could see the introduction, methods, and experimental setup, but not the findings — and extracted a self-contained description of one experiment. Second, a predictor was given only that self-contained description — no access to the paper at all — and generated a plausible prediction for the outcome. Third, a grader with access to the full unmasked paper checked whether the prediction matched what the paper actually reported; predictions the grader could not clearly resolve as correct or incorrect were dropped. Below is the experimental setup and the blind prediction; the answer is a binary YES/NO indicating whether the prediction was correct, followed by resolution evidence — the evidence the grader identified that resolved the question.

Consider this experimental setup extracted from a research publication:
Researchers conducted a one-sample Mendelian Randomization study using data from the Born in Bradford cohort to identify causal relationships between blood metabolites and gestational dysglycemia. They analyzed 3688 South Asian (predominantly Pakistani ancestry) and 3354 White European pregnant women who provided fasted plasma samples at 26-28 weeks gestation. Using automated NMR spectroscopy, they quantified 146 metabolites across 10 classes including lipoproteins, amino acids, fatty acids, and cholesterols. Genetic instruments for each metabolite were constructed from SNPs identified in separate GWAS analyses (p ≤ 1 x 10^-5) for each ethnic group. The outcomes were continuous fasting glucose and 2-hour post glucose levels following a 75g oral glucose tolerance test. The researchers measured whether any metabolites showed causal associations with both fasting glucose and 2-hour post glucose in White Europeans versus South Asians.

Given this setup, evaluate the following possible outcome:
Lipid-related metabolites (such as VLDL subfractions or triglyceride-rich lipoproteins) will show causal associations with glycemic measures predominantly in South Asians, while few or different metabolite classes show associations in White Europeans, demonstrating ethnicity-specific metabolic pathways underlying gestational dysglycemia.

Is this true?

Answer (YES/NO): NO